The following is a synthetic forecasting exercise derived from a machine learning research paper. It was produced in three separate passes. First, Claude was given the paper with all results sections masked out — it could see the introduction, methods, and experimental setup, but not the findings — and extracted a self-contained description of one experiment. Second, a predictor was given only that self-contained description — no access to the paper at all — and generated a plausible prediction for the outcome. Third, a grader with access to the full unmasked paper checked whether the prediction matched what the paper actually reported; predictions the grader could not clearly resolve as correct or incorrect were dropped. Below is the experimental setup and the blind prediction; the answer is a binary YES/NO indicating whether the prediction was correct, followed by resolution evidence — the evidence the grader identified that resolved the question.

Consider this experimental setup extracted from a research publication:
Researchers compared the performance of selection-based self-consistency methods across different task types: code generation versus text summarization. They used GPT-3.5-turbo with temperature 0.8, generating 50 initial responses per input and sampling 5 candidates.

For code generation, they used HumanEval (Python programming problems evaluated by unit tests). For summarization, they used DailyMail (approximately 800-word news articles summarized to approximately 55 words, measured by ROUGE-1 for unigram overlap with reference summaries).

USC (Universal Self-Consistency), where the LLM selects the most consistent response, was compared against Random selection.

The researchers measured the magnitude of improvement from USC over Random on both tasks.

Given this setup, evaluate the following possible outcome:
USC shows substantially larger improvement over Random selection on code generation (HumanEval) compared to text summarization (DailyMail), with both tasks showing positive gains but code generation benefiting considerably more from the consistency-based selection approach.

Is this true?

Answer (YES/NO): NO